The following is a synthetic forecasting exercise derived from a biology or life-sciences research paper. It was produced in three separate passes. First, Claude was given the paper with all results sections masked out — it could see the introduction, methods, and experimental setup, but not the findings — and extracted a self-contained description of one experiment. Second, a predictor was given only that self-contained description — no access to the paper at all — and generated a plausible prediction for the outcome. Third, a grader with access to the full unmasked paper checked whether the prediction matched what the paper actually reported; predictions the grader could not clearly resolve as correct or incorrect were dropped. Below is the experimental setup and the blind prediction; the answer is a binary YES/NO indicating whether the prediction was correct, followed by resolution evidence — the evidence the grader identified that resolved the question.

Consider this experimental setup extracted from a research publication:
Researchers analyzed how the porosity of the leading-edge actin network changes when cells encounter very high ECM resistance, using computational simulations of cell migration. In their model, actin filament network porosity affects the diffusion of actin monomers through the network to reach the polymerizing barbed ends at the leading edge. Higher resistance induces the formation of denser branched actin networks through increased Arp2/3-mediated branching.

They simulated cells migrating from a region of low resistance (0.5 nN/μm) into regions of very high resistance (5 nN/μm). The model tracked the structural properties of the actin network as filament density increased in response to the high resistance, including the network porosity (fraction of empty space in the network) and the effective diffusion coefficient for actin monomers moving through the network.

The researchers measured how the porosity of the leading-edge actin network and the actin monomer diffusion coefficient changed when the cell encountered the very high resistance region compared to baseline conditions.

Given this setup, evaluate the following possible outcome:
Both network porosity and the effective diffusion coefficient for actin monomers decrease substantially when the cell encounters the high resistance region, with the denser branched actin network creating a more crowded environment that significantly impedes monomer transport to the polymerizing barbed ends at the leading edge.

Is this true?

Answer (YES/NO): YES